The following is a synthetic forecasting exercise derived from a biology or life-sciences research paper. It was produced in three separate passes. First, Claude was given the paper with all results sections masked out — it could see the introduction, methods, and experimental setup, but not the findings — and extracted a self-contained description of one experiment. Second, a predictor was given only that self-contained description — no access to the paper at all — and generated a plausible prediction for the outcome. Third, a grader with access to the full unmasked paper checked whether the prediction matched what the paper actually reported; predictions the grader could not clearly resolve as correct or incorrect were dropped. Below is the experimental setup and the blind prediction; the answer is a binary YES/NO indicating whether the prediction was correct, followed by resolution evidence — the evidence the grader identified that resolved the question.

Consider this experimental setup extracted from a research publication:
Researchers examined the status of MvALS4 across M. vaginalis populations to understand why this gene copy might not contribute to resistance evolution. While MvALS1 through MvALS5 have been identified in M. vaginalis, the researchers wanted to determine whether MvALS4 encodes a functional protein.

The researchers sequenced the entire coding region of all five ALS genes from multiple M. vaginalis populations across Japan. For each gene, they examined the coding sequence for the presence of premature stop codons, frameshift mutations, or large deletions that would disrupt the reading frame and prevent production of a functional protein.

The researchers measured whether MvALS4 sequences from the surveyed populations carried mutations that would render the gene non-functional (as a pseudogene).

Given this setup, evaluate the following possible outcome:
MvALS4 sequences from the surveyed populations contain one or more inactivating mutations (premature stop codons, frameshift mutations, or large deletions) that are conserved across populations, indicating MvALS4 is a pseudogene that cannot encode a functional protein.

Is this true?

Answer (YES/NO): YES